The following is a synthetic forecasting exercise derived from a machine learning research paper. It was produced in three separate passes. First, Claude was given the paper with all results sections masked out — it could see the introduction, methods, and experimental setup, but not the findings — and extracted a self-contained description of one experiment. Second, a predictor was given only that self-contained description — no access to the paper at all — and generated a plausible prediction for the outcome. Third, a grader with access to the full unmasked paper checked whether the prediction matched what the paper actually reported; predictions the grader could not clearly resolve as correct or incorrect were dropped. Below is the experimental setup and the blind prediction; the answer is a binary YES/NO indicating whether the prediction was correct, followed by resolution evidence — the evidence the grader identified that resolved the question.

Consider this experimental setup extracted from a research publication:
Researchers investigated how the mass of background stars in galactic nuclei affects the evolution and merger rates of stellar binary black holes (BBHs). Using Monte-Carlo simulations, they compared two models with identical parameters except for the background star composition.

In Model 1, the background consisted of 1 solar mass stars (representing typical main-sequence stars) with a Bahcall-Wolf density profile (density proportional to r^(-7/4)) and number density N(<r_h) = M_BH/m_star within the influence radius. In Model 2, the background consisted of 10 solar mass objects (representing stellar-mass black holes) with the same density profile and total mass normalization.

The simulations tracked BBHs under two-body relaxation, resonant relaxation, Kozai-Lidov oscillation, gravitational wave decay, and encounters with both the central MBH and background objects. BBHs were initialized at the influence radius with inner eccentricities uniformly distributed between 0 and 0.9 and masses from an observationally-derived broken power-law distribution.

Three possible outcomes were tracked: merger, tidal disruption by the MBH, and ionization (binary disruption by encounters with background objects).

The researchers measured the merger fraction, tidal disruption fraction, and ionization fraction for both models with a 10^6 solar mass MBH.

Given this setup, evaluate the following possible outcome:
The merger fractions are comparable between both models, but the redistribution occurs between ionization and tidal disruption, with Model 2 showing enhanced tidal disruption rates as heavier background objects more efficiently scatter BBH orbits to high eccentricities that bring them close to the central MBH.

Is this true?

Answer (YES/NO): NO